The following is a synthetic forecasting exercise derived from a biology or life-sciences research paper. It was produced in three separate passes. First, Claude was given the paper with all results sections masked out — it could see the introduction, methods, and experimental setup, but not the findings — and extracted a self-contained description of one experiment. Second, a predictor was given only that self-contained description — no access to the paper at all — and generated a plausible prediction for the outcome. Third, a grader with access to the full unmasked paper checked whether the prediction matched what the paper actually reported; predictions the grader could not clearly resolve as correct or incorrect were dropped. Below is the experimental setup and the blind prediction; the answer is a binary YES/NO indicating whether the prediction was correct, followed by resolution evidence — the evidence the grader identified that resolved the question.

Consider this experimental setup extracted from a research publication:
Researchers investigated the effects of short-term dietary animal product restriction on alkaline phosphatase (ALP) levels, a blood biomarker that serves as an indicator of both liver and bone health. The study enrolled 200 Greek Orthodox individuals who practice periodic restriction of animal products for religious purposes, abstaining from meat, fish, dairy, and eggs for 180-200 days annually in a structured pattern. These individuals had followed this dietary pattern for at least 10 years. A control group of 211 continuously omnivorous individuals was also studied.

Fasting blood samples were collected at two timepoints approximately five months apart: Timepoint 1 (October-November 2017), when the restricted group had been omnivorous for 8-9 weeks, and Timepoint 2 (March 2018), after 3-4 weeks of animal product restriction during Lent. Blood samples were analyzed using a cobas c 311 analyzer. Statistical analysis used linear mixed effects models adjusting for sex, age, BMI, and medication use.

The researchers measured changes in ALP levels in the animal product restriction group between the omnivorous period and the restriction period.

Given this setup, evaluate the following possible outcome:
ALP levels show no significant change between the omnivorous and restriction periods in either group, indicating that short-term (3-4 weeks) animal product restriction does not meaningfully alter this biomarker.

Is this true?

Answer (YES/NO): NO